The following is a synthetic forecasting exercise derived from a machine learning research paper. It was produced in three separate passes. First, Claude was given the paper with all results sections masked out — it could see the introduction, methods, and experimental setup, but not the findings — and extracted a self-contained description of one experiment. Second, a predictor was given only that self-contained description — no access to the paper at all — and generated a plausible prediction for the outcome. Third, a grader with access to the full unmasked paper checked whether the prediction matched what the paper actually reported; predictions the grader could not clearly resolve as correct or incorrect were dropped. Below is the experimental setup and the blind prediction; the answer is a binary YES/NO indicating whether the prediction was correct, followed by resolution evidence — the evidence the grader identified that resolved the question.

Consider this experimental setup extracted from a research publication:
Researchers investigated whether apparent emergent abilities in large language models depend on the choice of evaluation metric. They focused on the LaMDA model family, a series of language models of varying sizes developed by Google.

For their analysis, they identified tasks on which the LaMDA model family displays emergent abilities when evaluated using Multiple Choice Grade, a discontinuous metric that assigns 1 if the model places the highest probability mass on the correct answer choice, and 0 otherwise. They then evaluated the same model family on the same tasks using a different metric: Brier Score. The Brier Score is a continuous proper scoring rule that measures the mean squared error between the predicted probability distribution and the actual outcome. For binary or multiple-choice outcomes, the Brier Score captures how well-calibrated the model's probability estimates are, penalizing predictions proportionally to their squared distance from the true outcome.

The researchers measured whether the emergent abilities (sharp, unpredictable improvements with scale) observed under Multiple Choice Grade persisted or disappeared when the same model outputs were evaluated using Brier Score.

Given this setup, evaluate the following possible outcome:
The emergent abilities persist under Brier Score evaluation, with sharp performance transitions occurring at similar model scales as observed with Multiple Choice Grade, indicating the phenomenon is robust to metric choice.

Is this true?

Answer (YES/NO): NO